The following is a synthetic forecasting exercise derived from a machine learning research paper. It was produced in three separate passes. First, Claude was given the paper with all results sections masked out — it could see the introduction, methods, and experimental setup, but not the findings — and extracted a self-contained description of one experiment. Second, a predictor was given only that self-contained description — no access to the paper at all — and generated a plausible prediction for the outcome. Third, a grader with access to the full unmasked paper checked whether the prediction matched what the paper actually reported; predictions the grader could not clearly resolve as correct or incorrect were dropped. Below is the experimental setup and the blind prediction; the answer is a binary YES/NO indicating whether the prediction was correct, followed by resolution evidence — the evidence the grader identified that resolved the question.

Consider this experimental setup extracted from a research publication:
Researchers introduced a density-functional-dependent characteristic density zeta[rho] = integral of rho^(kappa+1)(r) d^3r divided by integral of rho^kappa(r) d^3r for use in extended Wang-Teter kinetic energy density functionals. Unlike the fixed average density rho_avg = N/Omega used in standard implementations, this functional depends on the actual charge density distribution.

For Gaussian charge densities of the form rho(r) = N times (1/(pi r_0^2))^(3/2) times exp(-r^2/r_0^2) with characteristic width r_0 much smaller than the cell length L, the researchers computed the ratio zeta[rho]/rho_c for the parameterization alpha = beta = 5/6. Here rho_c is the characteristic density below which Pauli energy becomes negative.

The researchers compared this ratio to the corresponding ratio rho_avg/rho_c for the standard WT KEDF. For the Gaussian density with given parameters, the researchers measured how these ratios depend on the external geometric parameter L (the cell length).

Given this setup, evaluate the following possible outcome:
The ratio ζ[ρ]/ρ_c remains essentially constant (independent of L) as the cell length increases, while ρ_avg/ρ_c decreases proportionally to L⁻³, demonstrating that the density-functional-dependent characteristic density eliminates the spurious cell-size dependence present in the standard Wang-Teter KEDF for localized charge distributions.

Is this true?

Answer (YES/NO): YES